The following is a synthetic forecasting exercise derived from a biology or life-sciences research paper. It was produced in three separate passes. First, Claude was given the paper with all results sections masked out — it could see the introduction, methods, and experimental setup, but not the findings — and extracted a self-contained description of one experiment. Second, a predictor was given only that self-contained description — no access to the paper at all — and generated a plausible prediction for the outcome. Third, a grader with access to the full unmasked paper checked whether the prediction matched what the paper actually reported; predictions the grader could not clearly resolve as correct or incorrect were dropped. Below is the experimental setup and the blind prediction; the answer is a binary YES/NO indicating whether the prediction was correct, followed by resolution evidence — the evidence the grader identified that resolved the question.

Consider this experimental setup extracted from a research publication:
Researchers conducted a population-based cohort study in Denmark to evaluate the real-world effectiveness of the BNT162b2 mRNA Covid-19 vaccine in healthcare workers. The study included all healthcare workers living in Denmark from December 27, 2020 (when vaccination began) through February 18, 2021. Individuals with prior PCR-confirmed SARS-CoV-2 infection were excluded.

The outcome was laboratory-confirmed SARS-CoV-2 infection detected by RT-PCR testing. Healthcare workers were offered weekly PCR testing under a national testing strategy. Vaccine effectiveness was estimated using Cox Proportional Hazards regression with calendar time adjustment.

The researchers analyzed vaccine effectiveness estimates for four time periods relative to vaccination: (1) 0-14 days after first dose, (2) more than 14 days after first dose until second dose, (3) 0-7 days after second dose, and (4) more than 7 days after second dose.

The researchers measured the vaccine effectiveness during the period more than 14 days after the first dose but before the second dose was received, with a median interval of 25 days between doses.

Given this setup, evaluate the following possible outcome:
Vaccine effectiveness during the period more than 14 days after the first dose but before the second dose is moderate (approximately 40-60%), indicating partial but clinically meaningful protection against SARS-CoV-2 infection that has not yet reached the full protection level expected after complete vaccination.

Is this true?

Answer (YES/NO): NO